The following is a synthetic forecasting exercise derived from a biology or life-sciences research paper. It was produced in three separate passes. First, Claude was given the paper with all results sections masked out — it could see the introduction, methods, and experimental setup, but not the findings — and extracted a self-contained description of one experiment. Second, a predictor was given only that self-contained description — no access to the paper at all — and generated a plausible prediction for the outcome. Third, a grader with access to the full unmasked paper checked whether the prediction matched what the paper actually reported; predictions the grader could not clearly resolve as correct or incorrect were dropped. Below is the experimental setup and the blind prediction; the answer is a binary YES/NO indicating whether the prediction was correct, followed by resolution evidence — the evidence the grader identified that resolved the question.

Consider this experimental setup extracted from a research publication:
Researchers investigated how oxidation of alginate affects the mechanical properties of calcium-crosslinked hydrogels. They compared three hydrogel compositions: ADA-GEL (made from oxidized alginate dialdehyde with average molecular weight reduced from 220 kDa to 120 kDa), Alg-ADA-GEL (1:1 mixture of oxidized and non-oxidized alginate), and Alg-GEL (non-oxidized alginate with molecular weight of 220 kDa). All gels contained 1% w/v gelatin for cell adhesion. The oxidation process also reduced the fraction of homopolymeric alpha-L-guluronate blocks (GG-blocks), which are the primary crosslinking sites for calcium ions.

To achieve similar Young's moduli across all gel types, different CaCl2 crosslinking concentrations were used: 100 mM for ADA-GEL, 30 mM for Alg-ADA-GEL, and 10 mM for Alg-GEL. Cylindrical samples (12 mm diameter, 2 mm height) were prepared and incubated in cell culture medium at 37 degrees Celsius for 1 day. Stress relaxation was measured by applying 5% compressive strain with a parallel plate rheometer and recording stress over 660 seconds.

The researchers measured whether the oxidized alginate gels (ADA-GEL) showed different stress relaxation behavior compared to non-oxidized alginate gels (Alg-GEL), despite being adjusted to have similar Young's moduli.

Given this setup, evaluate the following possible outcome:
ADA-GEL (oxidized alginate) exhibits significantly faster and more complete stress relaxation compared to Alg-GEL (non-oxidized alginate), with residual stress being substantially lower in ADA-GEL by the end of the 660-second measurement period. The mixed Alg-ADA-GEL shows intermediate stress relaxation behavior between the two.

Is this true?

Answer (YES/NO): YES